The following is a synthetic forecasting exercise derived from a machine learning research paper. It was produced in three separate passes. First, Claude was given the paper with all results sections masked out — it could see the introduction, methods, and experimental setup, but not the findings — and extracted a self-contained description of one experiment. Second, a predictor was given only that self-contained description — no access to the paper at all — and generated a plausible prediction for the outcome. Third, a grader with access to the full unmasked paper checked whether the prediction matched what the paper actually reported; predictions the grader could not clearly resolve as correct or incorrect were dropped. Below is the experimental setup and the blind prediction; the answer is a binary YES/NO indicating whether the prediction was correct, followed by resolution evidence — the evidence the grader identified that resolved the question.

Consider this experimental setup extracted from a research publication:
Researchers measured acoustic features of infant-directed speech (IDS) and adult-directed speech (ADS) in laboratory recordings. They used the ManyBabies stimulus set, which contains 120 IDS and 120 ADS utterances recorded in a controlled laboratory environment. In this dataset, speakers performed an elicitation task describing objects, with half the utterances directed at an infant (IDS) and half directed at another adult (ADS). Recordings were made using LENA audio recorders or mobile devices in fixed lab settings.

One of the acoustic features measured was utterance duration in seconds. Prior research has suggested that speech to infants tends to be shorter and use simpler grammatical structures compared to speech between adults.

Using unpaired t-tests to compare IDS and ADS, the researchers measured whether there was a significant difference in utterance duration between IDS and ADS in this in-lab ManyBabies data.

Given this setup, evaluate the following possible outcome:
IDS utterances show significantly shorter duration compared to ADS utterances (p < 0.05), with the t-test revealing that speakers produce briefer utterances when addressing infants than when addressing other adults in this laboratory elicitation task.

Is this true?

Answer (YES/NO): YES